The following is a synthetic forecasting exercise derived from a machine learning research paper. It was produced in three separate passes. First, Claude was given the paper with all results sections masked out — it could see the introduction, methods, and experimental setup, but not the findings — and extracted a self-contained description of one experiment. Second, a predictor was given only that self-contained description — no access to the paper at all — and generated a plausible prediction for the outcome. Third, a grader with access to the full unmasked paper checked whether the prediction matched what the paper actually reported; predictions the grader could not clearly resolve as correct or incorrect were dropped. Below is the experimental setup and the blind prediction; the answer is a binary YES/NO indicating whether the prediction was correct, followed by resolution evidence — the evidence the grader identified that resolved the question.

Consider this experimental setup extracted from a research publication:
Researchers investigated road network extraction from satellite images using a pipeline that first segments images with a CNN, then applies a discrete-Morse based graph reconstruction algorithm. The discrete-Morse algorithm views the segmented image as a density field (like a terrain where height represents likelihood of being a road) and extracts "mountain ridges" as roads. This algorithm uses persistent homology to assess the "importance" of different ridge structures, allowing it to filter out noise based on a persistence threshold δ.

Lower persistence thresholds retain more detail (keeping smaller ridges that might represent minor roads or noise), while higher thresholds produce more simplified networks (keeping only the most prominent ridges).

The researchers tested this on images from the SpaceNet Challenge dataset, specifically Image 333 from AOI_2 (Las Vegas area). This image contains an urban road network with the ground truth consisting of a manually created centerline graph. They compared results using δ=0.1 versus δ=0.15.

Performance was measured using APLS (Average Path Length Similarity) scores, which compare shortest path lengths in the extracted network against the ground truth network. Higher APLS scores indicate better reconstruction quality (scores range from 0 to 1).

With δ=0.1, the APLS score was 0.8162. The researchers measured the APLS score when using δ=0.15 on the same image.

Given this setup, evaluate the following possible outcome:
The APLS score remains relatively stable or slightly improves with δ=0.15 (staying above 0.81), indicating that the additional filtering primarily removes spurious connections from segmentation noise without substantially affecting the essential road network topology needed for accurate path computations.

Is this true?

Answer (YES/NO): NO